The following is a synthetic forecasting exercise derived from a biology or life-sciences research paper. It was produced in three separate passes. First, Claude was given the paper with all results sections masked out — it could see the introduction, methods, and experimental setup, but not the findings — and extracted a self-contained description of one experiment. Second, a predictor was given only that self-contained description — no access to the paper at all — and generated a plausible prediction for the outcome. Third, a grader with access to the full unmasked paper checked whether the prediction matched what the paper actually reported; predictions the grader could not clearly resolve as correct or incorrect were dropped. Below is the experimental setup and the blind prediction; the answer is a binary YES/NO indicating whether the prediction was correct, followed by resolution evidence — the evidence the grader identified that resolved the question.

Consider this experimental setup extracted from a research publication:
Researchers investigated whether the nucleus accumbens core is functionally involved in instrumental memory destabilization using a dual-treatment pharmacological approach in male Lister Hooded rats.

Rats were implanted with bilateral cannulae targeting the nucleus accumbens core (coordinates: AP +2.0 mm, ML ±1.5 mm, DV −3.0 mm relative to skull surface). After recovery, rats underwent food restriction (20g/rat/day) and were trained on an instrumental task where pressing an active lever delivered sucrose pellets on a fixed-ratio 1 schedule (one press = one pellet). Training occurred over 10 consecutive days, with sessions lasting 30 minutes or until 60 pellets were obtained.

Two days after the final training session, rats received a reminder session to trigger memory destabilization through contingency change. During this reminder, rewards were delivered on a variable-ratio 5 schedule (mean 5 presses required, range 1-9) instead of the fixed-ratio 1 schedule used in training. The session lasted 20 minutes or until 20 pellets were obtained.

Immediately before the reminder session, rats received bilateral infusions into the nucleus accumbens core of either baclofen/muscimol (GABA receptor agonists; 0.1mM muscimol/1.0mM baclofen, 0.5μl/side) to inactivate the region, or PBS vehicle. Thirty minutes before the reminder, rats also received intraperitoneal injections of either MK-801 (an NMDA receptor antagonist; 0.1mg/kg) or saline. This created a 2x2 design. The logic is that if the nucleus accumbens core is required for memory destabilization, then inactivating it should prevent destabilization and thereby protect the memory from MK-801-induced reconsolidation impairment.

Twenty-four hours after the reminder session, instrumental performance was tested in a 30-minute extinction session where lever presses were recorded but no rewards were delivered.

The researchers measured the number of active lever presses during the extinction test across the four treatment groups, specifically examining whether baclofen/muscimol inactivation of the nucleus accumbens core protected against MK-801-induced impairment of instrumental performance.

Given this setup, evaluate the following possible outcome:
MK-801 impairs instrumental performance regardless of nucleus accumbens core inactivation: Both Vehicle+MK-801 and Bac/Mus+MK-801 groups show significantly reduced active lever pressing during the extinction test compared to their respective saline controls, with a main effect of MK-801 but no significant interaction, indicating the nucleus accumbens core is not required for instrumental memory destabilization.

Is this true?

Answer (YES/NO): NO